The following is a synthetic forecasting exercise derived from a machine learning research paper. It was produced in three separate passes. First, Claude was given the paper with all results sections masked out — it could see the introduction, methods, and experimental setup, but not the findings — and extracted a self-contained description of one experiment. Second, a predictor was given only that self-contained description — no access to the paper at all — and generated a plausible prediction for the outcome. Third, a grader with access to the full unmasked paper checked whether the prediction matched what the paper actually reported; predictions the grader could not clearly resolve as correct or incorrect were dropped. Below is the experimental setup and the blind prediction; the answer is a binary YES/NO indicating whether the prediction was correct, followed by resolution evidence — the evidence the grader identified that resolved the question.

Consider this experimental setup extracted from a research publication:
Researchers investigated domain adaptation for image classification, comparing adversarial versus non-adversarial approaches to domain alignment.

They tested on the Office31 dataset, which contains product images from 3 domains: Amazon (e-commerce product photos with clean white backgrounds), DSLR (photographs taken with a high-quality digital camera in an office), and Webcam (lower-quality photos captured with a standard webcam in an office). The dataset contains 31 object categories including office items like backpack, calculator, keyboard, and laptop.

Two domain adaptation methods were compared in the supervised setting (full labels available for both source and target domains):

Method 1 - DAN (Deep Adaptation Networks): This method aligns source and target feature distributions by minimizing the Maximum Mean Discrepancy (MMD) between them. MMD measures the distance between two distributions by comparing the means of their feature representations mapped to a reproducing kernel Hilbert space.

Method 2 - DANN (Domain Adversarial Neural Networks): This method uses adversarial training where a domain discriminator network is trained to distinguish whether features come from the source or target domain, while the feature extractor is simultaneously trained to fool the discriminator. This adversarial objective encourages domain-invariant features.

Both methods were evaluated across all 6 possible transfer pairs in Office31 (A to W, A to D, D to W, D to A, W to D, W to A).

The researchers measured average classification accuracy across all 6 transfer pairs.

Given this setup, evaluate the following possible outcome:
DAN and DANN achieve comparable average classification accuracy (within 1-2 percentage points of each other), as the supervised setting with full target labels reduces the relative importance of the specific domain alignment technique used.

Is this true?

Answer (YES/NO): YES